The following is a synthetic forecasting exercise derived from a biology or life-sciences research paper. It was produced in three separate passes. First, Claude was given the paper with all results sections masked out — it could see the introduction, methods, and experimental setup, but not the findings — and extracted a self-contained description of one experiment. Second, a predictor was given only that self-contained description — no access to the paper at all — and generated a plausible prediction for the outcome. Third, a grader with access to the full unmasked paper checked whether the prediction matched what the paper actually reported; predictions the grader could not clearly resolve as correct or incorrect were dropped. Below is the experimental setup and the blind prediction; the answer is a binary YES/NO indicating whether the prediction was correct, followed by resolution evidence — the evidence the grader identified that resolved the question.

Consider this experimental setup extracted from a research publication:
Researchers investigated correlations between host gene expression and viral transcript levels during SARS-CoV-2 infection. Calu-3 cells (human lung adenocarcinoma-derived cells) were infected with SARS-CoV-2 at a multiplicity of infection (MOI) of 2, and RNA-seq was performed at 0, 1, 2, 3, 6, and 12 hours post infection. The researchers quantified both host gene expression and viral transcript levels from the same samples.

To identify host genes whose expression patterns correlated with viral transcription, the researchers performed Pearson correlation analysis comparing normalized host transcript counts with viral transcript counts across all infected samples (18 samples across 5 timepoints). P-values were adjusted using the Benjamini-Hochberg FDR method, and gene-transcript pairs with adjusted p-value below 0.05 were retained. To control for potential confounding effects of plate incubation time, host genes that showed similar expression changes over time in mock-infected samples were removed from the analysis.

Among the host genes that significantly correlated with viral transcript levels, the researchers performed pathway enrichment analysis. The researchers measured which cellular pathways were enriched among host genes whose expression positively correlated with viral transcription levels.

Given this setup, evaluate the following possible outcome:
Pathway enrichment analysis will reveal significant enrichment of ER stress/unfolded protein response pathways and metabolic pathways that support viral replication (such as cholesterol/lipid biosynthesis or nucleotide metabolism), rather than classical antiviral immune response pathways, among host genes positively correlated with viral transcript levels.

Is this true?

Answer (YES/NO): NO